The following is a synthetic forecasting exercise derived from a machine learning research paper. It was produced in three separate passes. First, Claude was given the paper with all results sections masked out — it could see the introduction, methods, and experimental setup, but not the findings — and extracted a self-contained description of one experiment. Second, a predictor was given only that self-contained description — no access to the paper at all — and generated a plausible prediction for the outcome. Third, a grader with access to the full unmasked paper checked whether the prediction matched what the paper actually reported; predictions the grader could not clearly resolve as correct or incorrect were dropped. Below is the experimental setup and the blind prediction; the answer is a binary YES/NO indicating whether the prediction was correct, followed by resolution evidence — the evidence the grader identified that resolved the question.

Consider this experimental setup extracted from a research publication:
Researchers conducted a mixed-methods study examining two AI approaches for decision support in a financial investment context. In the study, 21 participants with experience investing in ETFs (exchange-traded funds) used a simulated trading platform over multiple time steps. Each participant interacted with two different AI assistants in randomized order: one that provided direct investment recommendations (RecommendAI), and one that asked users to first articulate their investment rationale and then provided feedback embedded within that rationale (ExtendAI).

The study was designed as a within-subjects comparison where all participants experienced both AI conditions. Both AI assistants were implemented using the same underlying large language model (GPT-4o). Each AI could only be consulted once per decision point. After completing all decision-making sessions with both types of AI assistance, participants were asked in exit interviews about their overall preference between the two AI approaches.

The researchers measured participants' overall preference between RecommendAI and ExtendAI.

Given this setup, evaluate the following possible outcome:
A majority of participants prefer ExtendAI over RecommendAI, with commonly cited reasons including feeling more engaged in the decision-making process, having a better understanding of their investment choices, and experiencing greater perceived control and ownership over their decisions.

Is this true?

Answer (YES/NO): NO